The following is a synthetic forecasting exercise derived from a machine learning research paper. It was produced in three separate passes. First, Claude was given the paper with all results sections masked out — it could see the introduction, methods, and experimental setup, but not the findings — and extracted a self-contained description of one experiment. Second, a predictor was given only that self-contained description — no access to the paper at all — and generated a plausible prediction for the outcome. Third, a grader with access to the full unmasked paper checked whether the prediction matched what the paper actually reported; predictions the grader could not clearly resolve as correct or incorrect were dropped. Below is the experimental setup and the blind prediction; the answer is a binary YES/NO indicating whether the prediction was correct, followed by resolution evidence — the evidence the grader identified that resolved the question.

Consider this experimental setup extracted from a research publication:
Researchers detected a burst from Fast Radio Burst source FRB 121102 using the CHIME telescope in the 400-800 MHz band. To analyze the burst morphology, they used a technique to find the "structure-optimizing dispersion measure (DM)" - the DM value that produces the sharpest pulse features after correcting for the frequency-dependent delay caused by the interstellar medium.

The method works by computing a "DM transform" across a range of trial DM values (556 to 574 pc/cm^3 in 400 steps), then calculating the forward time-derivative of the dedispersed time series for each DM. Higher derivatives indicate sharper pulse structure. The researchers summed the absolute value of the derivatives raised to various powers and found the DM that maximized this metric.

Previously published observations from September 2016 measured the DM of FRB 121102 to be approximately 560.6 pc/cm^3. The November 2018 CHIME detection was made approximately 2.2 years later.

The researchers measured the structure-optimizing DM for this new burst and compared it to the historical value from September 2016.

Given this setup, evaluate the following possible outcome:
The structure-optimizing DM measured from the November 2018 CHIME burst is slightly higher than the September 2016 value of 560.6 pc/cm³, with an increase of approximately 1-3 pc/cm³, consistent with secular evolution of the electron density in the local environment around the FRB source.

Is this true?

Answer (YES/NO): NO